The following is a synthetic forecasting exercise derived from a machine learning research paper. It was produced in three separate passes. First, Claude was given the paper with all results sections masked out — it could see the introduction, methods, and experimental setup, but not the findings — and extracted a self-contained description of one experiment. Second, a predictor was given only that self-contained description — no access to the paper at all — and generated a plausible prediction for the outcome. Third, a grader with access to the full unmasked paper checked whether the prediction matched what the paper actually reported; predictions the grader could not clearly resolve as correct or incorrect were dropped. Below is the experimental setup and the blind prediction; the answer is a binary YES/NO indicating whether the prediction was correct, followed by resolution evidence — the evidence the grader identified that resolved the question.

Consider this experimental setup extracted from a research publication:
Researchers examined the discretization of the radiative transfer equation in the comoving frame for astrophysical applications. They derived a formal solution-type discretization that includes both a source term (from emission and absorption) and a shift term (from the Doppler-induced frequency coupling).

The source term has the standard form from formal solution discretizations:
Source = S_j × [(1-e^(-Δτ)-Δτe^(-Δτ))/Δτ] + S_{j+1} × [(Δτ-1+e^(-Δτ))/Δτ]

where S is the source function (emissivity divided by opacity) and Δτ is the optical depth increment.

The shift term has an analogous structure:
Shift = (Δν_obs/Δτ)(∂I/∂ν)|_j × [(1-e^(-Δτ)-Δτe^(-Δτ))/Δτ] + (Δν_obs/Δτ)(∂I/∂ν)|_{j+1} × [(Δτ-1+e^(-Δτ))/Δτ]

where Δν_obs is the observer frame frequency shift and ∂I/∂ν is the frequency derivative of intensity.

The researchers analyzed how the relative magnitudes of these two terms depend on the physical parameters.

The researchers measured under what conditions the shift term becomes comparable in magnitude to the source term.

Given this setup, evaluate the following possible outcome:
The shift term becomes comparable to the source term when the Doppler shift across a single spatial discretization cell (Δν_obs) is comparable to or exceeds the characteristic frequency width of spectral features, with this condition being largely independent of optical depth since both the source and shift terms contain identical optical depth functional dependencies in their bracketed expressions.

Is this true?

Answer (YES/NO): NO